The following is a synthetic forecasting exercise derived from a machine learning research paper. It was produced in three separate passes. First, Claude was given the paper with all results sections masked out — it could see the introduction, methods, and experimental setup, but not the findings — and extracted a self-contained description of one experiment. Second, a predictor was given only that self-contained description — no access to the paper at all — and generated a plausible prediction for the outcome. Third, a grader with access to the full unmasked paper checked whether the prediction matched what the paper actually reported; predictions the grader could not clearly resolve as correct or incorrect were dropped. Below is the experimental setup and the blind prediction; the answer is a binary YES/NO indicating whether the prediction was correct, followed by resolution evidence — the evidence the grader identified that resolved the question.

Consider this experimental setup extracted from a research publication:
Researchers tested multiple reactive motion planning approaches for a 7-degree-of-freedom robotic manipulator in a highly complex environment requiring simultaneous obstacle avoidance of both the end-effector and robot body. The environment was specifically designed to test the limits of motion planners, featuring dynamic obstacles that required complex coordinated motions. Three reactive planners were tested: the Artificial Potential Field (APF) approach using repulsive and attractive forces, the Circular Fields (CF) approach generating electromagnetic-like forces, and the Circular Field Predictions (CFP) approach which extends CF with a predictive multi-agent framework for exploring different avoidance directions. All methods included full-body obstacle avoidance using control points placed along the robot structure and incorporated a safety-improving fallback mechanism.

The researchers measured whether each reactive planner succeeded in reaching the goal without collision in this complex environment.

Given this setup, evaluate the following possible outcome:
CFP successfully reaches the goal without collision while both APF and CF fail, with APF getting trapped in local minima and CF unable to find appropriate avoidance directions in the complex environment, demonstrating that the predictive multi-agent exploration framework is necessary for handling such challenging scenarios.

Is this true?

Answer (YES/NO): NO